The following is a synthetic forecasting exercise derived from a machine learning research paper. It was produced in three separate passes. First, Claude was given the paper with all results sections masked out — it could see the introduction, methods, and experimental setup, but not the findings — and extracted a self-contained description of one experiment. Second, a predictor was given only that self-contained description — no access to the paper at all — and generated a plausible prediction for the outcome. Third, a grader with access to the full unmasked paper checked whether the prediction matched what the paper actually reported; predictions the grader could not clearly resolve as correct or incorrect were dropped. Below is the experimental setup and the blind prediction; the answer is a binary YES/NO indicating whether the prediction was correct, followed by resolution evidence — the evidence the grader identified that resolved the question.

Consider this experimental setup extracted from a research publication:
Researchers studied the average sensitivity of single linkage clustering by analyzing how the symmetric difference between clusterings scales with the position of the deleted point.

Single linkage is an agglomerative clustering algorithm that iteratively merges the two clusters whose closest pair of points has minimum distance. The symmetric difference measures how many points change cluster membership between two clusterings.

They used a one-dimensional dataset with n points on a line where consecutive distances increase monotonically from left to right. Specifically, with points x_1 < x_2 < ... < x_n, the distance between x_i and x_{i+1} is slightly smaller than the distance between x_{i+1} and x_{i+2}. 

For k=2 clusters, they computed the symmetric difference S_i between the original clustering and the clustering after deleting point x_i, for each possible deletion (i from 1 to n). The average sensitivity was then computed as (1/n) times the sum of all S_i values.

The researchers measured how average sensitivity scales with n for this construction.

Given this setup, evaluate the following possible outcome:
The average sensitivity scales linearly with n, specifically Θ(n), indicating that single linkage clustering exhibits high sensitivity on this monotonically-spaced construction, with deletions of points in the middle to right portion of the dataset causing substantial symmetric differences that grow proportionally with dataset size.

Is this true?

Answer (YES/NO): YES